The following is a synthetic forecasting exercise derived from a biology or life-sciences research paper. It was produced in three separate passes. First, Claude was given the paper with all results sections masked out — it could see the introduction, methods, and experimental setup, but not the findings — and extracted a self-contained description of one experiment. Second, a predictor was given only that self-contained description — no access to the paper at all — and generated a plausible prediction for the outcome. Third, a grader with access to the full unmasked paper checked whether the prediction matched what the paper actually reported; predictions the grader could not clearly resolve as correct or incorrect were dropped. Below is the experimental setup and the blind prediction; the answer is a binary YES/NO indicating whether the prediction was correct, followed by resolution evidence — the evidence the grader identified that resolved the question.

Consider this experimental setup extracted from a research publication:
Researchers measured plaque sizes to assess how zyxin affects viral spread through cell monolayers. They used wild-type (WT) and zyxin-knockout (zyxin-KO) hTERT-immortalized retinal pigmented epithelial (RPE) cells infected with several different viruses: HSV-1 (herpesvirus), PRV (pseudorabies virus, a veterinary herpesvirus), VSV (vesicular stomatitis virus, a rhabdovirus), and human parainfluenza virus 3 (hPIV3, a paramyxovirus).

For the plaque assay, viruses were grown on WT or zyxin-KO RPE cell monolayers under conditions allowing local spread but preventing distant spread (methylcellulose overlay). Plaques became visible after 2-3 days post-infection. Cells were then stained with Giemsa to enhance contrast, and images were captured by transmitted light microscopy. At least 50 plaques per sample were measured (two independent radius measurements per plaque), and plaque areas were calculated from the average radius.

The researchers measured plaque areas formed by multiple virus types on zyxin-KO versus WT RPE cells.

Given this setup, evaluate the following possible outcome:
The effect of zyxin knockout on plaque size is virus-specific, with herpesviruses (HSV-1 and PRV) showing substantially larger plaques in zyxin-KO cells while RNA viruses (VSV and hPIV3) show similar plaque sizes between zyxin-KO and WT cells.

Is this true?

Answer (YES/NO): NO